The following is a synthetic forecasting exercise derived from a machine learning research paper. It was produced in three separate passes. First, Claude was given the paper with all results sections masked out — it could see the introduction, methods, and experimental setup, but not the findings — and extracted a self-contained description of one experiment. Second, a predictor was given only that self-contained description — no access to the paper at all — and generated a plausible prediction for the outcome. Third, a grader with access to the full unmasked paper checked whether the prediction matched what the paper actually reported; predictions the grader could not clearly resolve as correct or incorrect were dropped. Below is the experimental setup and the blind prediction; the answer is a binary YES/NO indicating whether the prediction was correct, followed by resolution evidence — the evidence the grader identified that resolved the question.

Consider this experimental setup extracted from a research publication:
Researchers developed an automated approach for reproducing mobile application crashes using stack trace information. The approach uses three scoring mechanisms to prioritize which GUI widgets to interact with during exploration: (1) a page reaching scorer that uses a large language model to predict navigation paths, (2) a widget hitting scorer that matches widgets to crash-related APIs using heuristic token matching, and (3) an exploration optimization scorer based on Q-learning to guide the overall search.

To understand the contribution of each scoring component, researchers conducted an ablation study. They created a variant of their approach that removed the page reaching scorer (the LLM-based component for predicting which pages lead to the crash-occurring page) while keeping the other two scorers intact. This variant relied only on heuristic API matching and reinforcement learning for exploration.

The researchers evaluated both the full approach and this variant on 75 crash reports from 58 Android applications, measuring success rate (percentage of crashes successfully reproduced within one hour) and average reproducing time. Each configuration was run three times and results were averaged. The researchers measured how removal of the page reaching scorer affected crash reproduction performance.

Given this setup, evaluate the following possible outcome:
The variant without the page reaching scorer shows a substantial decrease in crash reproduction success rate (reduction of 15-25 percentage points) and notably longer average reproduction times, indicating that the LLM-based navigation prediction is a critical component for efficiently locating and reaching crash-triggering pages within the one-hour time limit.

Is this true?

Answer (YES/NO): NO